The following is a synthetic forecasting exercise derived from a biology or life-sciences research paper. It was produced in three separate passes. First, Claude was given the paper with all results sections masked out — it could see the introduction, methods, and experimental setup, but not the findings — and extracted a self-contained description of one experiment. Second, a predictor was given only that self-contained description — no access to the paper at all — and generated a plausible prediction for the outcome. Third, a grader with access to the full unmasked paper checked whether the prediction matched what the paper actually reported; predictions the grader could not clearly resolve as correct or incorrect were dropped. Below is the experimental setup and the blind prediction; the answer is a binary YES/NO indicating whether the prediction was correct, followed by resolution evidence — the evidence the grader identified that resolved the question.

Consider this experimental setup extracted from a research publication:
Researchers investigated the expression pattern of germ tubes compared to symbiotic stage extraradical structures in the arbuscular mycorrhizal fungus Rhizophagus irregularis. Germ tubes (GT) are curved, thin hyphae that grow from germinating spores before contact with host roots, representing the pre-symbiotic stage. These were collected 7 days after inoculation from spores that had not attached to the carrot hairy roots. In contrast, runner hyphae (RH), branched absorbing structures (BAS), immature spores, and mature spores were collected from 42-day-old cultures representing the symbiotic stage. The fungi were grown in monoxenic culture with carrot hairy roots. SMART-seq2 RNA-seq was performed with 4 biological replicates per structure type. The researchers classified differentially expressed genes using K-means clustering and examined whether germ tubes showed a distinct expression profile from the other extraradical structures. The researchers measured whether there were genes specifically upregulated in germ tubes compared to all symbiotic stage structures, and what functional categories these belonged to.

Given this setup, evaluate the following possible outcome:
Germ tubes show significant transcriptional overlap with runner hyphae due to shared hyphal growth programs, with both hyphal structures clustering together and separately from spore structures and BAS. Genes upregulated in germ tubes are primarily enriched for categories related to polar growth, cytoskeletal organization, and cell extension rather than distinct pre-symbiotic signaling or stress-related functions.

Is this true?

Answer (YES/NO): NO